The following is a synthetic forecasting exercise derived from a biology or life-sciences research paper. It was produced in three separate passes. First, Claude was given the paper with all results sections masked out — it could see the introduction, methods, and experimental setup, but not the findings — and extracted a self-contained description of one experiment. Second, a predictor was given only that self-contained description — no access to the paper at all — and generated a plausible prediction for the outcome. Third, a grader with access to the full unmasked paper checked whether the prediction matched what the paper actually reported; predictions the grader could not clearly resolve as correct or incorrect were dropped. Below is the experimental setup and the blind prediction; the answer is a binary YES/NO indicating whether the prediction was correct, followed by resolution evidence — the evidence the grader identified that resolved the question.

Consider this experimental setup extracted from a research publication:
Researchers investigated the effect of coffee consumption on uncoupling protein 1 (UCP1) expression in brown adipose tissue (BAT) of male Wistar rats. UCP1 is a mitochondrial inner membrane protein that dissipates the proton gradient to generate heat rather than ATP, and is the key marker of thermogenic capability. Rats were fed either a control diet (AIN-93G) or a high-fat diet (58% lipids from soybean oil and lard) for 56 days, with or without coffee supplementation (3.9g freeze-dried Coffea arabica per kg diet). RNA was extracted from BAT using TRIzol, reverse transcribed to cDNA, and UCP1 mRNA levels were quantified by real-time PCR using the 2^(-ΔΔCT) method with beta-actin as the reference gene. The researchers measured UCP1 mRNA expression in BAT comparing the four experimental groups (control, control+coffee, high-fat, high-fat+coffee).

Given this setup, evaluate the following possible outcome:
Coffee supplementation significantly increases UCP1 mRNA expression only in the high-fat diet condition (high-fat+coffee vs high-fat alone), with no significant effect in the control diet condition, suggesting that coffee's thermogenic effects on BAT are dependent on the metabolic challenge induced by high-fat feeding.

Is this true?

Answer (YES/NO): NO